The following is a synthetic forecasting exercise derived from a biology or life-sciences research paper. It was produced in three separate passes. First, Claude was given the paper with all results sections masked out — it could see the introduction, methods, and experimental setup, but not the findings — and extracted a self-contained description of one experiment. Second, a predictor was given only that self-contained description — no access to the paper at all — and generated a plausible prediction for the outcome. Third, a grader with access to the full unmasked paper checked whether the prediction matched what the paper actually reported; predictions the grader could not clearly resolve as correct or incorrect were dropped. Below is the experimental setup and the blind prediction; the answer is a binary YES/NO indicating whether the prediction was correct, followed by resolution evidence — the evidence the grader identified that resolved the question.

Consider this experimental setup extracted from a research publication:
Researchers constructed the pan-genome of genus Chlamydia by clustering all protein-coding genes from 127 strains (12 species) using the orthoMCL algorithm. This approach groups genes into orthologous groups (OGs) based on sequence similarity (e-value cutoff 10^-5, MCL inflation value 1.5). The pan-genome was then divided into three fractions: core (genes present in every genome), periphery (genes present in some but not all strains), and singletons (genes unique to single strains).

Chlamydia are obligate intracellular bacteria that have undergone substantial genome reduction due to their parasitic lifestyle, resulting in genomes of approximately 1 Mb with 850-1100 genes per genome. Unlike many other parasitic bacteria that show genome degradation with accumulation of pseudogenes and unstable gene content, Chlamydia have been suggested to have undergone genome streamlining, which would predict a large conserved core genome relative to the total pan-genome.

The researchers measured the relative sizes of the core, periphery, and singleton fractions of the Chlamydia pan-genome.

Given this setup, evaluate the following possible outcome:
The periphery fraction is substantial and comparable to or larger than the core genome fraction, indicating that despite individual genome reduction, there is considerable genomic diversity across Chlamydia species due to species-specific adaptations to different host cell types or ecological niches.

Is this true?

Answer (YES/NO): NO